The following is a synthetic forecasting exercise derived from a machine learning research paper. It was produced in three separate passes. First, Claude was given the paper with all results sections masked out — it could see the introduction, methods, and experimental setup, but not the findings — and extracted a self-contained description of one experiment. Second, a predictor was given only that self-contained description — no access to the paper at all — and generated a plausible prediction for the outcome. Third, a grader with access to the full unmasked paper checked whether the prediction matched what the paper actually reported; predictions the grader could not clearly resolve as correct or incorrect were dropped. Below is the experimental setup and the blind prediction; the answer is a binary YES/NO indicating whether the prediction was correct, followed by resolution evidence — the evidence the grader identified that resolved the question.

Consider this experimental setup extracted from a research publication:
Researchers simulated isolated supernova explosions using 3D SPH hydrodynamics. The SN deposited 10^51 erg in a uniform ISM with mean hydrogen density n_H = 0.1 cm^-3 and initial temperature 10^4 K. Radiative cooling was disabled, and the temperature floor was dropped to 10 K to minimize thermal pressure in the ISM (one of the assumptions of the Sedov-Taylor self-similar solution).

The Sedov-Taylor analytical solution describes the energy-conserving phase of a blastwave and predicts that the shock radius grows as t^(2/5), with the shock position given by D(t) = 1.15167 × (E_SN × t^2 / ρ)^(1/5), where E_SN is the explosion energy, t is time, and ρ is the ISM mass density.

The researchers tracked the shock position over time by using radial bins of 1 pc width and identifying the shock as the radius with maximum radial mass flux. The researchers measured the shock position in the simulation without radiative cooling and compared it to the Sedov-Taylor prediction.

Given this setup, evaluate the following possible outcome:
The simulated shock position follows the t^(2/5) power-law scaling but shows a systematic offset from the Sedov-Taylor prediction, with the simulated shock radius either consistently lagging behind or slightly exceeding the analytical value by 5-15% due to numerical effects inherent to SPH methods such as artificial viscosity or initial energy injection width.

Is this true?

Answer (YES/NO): NO